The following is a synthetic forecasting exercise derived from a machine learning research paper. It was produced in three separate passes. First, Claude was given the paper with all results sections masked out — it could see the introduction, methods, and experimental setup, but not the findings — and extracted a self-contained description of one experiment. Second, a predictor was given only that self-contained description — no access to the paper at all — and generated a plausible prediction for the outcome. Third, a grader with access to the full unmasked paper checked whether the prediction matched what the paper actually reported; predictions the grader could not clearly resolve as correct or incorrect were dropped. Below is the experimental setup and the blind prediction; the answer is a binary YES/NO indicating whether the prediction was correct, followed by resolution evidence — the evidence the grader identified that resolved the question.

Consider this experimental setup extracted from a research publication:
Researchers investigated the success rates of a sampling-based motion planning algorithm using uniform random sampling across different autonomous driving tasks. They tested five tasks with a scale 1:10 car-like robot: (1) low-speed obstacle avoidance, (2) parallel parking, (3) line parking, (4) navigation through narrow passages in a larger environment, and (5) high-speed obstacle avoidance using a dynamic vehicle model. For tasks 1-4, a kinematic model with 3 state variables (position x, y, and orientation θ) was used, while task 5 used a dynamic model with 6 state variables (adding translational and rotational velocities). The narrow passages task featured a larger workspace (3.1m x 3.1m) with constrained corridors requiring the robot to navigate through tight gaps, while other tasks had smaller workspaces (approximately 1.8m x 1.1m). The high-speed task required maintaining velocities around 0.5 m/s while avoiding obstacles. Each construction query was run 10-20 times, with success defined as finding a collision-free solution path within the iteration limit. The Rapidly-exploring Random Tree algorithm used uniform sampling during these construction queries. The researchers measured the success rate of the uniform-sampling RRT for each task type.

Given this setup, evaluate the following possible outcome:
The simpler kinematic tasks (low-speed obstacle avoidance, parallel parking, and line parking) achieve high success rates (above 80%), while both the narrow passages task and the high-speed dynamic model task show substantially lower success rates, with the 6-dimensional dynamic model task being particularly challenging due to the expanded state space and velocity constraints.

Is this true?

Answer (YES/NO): NO